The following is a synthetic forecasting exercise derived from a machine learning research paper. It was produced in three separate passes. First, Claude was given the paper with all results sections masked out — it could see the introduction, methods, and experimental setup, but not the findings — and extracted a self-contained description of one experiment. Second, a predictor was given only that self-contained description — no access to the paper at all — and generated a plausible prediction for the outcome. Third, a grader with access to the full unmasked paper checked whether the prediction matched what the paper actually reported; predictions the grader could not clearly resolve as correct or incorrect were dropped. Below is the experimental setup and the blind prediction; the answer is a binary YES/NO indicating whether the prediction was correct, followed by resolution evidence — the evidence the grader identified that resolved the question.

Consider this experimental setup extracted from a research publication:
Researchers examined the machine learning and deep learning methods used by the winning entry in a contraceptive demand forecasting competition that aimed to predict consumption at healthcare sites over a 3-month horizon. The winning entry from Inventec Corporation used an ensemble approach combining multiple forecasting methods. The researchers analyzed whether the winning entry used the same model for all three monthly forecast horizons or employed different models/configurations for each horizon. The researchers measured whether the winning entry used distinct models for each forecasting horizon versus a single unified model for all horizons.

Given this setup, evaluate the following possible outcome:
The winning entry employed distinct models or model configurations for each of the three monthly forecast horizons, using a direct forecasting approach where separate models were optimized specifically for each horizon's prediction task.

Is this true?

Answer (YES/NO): YES